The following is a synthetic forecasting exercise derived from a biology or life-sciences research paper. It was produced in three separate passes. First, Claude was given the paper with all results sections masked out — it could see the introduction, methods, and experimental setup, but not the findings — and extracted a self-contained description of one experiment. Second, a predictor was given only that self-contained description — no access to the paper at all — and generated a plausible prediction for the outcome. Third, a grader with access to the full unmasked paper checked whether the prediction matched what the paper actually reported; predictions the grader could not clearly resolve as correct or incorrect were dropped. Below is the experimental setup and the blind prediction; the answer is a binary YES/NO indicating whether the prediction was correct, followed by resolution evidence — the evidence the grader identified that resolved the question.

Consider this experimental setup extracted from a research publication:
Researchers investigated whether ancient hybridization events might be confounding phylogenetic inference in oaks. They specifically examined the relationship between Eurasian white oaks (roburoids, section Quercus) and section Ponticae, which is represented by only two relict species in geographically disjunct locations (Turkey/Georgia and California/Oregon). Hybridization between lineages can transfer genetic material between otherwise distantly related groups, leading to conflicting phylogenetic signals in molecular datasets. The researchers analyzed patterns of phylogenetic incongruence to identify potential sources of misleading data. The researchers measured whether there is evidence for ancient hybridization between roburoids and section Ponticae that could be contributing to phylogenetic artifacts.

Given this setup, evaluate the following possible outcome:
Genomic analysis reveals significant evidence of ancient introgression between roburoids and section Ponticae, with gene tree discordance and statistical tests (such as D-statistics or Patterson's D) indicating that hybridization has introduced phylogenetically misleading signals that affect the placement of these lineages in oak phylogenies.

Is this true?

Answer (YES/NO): NO